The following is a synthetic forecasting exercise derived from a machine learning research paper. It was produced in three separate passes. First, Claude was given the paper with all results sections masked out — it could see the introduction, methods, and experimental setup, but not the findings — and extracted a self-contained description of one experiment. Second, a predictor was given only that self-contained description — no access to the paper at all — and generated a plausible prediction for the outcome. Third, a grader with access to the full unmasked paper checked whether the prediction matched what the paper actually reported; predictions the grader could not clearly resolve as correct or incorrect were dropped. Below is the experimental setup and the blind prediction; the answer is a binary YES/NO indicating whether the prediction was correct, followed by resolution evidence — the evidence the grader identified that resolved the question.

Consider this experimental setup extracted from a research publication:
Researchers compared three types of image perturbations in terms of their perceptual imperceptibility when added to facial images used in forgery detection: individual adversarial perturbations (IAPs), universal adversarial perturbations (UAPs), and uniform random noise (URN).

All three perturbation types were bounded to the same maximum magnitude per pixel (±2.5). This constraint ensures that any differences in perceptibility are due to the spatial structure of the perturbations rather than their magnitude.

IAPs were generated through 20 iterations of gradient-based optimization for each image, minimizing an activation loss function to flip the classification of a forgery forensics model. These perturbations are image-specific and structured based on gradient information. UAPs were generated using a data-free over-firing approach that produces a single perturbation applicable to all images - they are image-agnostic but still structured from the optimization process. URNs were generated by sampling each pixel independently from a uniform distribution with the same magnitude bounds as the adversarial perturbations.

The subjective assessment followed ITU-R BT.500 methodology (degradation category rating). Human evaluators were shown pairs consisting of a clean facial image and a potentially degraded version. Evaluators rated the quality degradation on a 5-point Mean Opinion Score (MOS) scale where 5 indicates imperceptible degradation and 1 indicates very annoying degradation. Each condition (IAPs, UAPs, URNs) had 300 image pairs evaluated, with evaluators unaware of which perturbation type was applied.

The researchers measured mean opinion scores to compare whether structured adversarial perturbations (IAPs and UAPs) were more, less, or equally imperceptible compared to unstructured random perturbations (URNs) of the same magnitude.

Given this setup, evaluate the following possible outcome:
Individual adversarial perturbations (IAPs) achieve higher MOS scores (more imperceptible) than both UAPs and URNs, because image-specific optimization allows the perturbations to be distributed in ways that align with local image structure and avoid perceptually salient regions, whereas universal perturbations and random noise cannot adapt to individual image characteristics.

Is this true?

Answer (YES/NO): NO